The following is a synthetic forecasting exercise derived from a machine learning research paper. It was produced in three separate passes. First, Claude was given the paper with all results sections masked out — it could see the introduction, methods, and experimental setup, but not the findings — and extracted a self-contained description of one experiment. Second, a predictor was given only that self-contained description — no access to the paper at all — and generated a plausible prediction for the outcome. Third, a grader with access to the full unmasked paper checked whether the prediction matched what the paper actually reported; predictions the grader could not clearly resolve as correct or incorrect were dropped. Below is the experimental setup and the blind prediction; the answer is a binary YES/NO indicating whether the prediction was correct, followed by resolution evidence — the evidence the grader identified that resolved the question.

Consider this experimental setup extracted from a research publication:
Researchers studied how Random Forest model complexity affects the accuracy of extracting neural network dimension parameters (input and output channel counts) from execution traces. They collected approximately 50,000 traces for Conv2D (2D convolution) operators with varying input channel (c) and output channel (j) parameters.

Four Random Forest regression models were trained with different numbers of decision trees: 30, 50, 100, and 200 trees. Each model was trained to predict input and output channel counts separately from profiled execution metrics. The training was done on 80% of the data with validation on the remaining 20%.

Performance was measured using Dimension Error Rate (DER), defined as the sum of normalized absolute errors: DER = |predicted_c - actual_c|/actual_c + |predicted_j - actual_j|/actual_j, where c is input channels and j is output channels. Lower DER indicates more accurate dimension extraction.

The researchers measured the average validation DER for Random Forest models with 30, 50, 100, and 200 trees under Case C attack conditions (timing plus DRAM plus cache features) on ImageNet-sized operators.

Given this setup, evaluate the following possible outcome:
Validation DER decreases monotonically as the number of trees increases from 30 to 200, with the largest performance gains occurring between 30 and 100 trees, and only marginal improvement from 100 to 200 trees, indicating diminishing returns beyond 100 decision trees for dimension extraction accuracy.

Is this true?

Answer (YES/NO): NO